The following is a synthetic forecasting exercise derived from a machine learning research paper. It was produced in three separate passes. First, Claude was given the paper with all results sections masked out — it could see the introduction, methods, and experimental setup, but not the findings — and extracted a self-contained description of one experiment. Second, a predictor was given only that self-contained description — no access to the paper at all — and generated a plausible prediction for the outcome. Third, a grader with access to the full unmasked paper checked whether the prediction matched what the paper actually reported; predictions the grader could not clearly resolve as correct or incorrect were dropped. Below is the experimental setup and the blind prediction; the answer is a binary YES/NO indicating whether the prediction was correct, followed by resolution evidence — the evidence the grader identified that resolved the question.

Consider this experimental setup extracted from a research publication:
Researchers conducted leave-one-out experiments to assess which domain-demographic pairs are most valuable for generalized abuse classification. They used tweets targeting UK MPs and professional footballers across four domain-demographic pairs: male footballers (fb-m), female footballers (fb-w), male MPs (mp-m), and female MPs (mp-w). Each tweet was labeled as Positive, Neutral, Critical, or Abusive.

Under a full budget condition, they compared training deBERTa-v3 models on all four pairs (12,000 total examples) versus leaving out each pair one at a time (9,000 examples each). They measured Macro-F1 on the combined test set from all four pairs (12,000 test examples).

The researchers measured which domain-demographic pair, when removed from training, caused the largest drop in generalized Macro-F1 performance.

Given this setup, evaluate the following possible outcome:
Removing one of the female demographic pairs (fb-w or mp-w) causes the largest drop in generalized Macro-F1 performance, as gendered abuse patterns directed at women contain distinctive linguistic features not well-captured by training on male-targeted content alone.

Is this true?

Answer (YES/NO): YES